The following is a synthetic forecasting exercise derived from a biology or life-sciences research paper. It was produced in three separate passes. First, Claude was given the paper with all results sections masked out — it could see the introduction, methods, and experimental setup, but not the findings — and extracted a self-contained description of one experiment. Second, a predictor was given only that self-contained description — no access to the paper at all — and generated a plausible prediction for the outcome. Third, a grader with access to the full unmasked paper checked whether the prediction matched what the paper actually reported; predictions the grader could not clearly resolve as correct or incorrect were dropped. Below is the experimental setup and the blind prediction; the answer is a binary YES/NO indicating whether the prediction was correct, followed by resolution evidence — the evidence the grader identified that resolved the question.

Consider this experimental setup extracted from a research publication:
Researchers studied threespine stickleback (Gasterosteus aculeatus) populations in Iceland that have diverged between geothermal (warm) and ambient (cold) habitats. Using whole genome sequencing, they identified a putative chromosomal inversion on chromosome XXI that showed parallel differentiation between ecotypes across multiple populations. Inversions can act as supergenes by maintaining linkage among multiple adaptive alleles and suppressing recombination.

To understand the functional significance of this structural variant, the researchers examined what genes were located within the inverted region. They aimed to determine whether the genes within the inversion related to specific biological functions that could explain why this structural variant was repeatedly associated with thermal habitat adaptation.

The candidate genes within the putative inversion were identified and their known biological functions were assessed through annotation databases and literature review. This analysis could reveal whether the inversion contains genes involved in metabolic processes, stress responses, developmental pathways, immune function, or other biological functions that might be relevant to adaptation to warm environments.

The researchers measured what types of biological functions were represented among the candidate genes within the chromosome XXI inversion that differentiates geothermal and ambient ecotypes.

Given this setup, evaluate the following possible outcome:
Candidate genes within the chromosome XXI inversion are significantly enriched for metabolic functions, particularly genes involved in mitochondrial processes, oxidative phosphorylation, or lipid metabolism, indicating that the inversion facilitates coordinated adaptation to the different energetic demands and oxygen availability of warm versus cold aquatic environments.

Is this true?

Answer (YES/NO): YES